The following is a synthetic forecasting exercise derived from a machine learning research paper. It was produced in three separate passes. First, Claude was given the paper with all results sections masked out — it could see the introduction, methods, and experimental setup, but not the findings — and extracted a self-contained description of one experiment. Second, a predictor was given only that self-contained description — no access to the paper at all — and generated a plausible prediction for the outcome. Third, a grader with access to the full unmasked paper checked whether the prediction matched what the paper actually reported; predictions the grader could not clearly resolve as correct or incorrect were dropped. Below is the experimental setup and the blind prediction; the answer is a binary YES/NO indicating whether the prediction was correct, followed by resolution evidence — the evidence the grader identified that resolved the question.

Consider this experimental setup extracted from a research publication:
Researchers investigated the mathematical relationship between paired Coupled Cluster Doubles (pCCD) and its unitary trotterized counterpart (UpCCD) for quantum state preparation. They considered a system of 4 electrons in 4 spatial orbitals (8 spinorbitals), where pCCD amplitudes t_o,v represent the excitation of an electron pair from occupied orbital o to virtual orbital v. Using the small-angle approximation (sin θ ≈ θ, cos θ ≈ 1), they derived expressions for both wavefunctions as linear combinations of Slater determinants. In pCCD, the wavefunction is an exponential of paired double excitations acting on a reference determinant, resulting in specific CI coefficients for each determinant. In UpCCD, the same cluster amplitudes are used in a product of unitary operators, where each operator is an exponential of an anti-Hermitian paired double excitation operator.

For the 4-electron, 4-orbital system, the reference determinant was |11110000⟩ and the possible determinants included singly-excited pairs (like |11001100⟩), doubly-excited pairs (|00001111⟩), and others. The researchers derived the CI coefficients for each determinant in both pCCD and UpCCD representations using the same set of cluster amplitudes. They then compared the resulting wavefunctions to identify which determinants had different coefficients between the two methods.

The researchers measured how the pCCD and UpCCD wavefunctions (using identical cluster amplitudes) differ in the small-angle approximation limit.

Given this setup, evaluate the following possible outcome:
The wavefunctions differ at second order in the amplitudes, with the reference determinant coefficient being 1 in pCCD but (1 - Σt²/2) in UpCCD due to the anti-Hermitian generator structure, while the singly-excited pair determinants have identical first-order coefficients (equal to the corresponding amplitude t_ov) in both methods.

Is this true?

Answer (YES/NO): NO